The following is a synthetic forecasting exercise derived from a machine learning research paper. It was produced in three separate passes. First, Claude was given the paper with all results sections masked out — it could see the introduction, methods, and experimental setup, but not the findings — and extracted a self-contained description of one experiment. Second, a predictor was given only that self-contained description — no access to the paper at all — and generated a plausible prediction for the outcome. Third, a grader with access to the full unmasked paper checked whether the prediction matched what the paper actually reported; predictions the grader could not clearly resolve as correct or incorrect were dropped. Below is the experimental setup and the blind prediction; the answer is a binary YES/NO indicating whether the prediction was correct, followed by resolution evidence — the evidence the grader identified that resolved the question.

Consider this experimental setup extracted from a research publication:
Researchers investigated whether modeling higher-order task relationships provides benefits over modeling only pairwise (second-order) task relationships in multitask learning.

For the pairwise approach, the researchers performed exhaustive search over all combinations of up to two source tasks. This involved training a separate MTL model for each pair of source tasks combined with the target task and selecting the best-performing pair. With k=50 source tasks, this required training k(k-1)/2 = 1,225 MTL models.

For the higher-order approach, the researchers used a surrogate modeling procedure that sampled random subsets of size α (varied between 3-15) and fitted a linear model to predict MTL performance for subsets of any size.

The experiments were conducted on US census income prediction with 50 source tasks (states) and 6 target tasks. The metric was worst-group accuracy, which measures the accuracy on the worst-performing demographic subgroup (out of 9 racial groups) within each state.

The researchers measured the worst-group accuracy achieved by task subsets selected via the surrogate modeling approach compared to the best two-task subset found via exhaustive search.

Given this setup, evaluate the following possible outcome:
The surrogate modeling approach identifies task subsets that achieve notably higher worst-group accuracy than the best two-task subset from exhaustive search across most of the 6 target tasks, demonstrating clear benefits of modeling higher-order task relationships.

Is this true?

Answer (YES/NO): YES